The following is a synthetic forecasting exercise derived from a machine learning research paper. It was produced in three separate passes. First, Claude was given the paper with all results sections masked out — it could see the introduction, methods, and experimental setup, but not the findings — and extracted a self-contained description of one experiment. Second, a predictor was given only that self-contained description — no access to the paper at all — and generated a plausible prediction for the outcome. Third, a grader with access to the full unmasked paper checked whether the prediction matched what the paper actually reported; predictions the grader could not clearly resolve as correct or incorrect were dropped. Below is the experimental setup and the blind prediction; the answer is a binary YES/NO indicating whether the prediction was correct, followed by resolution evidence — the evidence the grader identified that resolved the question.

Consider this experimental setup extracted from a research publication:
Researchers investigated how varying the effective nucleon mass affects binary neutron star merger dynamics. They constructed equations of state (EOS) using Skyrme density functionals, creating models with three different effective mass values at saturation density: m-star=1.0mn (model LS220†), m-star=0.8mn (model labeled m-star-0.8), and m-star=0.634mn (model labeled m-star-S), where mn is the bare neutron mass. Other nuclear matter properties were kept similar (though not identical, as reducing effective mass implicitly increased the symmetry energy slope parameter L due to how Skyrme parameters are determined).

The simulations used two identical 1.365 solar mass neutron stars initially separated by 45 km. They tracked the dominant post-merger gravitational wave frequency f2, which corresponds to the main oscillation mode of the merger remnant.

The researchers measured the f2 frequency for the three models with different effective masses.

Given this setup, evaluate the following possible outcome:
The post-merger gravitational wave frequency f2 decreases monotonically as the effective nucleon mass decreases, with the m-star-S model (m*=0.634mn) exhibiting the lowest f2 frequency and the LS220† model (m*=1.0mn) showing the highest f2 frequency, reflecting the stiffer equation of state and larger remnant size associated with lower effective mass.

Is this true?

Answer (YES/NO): YES